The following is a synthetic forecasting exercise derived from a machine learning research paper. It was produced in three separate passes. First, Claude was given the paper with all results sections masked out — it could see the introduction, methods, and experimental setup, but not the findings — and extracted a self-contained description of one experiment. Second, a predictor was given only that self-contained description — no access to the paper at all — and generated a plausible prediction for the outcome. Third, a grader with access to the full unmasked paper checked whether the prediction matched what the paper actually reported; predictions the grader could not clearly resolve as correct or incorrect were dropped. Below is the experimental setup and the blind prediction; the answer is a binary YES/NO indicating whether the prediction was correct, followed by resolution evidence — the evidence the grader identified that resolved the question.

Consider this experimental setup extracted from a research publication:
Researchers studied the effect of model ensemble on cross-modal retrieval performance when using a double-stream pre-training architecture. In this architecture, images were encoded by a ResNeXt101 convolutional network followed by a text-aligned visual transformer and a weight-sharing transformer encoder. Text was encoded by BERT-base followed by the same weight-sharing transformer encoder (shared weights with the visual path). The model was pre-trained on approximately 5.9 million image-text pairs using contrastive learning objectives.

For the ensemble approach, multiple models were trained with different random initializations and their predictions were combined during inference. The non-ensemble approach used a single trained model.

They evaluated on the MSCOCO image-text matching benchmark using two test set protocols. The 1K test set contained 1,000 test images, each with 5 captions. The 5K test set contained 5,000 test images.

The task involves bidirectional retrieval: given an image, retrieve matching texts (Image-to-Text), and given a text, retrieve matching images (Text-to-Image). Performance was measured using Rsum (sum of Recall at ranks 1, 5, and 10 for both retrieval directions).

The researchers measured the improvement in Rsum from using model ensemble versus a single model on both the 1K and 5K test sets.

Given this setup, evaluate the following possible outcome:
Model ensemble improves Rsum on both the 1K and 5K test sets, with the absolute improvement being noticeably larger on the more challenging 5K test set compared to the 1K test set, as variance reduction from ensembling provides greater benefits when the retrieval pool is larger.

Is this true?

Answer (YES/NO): YES